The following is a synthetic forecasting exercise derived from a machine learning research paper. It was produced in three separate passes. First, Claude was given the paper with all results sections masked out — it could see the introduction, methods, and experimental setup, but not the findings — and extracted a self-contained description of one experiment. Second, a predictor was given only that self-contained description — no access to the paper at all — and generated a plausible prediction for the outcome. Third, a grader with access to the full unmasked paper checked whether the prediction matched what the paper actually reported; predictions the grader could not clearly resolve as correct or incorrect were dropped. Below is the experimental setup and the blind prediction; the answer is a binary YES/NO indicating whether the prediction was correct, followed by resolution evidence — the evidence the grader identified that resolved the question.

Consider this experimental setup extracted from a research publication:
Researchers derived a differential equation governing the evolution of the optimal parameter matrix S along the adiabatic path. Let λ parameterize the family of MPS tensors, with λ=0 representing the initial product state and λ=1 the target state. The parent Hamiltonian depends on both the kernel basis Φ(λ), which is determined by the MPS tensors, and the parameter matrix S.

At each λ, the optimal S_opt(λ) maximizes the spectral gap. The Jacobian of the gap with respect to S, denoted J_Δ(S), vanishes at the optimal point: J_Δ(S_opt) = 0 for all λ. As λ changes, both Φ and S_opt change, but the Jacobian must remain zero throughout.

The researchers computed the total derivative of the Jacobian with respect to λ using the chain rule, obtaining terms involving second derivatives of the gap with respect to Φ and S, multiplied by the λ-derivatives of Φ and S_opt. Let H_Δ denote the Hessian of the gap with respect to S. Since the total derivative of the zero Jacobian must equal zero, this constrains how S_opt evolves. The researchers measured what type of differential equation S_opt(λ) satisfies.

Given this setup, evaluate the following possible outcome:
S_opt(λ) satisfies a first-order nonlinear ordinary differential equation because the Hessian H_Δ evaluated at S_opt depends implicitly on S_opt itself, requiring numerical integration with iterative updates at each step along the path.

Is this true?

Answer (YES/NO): YES